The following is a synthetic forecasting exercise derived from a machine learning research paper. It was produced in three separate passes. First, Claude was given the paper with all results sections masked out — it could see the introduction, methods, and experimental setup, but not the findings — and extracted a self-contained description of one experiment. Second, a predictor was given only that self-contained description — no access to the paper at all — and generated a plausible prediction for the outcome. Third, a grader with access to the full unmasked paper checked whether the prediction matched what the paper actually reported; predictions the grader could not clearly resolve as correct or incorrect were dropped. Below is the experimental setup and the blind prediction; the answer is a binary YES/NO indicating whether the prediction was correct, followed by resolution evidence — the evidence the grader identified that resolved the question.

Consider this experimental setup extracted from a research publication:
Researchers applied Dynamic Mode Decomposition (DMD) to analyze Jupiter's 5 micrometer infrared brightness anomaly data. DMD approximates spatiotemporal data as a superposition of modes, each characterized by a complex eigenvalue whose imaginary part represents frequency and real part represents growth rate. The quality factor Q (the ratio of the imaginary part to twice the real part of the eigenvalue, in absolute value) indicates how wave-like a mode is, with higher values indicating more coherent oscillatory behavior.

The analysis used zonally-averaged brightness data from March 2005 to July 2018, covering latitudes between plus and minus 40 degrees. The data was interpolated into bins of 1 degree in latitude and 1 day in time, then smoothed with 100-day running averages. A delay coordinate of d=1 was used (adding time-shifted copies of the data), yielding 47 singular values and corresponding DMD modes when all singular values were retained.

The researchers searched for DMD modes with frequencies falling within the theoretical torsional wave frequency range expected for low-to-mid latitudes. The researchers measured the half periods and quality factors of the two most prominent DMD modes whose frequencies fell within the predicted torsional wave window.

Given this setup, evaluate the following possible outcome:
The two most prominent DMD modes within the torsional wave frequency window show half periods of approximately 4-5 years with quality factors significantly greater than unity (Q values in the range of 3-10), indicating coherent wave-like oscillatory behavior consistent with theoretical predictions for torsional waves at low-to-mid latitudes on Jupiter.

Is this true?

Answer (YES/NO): NO